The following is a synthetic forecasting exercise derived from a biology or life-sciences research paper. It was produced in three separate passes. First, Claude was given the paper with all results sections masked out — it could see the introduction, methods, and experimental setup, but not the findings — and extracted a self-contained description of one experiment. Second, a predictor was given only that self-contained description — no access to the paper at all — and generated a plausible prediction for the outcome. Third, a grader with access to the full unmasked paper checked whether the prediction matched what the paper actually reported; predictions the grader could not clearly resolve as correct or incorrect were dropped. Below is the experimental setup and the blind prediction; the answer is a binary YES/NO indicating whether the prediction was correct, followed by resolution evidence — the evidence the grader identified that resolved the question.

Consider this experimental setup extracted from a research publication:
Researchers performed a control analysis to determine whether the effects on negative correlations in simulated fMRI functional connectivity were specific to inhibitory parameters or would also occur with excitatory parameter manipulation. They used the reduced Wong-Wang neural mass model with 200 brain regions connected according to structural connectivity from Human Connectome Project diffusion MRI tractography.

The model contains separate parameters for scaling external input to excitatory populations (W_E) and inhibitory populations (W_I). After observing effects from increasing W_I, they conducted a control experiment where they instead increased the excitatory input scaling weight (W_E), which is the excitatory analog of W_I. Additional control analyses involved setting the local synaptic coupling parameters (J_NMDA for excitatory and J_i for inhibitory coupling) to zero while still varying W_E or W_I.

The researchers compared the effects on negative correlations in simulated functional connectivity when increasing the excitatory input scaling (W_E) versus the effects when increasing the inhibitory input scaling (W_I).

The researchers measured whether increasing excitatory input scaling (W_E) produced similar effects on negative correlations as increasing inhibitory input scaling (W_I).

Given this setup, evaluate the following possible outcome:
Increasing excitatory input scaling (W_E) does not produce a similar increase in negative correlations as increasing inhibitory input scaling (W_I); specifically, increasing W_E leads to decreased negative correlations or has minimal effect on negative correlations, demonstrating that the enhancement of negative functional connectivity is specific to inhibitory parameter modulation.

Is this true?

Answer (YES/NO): NO